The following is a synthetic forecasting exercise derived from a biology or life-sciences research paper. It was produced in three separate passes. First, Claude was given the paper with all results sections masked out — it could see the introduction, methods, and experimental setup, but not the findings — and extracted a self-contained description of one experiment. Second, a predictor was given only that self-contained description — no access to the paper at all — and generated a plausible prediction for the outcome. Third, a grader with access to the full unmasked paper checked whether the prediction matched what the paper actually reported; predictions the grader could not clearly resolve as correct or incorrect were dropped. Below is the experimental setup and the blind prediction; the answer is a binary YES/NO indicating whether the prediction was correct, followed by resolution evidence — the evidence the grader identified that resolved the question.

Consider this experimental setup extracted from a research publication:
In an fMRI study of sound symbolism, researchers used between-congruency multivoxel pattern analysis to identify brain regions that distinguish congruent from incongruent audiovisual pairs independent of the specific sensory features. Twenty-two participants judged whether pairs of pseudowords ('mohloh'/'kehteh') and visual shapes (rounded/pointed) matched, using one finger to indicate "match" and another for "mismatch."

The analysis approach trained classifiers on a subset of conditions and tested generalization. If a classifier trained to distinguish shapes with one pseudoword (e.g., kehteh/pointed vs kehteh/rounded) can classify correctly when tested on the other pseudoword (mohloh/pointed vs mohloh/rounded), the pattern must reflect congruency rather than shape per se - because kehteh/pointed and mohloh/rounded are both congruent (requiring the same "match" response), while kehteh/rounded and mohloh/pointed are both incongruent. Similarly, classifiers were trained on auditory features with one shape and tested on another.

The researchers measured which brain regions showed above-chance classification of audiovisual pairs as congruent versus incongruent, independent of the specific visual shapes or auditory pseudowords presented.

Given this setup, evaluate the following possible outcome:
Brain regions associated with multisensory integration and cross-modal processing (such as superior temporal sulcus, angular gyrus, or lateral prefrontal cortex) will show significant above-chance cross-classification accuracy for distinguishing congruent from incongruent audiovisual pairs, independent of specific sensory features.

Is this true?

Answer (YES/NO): NO